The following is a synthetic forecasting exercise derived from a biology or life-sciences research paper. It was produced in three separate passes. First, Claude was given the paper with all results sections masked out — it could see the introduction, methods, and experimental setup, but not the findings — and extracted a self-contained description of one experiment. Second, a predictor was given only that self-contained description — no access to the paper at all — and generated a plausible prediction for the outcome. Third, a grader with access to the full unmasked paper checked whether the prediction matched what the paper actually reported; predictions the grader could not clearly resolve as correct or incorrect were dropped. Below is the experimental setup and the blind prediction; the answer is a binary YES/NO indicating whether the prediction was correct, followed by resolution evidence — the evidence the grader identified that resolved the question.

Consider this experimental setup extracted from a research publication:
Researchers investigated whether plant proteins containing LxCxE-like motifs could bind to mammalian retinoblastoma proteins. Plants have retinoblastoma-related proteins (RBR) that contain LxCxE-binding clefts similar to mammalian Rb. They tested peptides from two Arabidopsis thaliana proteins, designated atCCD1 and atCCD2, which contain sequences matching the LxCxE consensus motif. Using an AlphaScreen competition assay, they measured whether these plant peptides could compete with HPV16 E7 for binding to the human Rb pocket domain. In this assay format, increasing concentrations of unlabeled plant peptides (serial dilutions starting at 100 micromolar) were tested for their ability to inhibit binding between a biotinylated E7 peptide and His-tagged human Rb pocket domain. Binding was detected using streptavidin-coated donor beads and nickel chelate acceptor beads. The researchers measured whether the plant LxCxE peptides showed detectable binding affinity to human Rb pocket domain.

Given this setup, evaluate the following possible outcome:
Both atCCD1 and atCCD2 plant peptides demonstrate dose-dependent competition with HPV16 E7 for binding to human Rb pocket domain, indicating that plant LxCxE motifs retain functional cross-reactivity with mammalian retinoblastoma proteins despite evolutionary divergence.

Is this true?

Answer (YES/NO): YES